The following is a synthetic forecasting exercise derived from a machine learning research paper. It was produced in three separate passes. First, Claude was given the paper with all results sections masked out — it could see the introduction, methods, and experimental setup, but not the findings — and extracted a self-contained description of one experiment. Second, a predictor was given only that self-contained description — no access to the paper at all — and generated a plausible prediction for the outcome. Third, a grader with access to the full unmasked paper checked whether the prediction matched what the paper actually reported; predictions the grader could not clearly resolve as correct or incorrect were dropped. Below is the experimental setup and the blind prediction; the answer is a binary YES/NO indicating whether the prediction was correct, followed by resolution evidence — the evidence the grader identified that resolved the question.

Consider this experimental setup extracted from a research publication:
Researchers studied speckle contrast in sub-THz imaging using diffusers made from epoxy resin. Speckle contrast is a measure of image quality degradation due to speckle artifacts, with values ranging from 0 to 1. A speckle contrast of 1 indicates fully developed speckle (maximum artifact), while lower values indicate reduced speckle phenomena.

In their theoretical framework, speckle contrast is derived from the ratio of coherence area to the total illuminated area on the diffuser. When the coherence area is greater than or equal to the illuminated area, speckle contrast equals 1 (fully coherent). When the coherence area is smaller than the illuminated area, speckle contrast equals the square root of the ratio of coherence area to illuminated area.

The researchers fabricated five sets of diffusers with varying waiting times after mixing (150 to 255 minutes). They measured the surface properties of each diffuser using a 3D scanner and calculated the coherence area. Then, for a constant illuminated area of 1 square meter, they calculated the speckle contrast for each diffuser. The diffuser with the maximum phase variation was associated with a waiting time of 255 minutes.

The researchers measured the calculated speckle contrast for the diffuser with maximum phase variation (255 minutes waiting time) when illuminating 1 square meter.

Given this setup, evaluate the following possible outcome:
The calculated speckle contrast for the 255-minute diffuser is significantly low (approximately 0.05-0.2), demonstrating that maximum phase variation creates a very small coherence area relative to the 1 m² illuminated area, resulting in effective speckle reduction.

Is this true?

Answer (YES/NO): NO